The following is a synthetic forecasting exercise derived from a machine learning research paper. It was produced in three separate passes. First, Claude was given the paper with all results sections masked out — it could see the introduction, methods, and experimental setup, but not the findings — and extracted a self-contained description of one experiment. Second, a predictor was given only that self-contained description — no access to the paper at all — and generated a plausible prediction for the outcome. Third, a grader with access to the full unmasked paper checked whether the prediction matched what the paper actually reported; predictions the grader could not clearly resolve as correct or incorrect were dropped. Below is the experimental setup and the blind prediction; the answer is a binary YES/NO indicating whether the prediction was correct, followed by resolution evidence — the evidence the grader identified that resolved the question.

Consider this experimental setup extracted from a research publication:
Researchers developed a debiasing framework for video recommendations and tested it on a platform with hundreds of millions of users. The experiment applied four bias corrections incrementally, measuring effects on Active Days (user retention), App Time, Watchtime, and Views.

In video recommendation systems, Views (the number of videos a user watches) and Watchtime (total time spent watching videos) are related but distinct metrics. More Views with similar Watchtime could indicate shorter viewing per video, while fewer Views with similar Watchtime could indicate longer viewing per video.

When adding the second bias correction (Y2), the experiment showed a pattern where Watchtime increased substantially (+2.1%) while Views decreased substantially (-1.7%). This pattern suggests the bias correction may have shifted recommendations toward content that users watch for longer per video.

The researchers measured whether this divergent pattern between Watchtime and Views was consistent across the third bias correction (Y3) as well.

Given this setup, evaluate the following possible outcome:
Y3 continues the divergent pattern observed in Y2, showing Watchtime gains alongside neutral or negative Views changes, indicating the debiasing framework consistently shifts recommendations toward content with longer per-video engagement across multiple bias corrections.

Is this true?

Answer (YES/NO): YES